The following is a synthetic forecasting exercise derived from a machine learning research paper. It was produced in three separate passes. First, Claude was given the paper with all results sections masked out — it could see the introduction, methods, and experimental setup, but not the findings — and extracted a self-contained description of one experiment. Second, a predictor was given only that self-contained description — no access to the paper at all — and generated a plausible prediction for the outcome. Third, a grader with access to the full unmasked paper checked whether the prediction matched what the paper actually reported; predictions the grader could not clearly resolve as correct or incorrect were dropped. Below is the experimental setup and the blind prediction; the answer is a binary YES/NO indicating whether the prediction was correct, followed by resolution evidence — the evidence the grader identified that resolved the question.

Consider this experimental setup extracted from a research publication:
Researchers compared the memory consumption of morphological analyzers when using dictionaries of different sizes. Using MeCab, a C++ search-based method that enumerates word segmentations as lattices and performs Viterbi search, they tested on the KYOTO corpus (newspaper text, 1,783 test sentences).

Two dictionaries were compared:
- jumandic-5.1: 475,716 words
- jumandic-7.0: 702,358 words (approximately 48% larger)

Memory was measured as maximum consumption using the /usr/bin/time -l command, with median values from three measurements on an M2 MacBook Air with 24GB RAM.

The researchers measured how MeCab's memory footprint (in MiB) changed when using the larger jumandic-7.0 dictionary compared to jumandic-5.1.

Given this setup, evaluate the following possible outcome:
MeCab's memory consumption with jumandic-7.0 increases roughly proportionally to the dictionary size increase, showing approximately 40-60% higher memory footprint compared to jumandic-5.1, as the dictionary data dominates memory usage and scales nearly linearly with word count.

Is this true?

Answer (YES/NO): YES